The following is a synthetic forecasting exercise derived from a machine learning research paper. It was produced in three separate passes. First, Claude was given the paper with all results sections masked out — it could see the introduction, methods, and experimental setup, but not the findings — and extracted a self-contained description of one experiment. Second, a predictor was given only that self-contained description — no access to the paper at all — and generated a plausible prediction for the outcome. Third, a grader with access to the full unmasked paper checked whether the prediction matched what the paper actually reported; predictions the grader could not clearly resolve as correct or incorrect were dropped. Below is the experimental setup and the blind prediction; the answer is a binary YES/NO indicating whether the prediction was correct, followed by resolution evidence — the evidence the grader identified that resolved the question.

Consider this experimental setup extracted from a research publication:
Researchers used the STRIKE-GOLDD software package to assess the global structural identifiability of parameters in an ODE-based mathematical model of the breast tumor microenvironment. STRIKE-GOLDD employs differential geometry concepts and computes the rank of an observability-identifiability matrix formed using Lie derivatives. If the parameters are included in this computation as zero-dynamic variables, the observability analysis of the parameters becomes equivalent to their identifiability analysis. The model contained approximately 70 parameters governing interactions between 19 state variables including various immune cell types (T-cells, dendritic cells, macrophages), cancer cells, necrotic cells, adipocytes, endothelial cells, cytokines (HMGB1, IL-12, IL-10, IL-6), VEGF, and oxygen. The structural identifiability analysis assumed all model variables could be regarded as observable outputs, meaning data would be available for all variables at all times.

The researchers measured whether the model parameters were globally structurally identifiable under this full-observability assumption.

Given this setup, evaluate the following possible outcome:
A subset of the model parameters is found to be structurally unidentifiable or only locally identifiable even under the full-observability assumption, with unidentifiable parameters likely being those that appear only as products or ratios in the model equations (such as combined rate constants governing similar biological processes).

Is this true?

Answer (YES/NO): NO